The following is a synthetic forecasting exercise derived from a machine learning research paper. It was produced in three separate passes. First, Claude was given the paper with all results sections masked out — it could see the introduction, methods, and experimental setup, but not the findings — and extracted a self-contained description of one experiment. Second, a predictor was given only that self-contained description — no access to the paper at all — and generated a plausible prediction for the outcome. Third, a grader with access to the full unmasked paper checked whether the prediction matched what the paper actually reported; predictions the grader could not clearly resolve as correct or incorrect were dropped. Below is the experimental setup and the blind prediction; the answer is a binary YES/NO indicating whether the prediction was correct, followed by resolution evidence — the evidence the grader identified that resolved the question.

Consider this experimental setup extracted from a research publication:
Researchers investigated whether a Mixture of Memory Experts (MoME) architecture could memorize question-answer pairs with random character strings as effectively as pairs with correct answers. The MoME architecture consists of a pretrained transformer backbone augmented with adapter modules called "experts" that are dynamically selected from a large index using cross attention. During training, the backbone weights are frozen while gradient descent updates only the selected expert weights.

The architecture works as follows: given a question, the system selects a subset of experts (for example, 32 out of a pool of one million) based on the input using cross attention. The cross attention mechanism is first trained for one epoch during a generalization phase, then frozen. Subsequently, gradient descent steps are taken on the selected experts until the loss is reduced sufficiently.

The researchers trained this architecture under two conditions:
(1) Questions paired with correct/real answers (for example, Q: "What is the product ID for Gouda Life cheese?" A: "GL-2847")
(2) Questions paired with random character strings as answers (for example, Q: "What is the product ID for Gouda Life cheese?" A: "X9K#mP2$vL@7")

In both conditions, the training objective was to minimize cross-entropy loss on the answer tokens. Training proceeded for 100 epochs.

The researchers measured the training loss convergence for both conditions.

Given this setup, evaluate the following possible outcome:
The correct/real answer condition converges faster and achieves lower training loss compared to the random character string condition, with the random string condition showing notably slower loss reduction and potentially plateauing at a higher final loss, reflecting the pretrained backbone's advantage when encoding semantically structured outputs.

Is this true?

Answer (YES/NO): NO